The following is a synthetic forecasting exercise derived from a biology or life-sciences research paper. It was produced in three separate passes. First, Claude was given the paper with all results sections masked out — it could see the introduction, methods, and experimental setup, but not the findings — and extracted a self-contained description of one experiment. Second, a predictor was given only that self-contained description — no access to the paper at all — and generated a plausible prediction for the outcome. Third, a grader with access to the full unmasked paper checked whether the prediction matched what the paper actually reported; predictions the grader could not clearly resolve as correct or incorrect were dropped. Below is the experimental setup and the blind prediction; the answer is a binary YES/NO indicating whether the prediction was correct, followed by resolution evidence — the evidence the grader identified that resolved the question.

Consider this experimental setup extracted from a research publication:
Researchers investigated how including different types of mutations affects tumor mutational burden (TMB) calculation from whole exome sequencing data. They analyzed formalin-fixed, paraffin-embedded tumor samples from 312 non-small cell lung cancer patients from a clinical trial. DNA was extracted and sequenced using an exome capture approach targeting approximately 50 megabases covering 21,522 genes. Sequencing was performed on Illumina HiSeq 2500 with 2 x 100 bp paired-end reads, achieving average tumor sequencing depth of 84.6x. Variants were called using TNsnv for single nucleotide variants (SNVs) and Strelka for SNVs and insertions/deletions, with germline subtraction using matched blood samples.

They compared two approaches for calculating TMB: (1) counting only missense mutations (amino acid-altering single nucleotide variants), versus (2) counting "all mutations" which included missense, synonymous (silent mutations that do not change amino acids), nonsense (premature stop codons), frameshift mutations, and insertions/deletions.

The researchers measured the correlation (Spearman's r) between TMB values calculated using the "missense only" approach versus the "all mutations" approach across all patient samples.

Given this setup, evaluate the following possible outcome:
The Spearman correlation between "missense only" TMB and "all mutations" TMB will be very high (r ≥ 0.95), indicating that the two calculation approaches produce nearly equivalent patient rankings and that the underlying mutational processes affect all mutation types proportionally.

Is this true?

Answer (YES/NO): YES